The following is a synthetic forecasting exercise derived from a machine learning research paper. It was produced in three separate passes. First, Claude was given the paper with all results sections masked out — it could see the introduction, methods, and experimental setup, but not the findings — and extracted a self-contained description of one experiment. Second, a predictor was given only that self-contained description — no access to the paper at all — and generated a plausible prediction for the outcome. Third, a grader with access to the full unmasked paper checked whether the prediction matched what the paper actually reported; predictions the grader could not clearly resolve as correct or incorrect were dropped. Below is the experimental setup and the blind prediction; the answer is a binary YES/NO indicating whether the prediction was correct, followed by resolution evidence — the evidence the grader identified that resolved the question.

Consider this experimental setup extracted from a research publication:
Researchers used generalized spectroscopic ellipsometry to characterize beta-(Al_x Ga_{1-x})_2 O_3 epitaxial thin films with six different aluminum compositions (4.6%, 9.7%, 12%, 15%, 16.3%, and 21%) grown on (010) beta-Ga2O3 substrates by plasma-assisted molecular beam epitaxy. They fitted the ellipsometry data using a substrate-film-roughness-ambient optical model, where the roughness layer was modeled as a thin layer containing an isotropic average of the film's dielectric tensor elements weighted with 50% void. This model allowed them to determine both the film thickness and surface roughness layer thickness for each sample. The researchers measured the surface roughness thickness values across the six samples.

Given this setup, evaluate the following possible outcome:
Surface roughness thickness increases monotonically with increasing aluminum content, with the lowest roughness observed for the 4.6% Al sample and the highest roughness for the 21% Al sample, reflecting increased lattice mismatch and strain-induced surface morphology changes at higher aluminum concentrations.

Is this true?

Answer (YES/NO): NO